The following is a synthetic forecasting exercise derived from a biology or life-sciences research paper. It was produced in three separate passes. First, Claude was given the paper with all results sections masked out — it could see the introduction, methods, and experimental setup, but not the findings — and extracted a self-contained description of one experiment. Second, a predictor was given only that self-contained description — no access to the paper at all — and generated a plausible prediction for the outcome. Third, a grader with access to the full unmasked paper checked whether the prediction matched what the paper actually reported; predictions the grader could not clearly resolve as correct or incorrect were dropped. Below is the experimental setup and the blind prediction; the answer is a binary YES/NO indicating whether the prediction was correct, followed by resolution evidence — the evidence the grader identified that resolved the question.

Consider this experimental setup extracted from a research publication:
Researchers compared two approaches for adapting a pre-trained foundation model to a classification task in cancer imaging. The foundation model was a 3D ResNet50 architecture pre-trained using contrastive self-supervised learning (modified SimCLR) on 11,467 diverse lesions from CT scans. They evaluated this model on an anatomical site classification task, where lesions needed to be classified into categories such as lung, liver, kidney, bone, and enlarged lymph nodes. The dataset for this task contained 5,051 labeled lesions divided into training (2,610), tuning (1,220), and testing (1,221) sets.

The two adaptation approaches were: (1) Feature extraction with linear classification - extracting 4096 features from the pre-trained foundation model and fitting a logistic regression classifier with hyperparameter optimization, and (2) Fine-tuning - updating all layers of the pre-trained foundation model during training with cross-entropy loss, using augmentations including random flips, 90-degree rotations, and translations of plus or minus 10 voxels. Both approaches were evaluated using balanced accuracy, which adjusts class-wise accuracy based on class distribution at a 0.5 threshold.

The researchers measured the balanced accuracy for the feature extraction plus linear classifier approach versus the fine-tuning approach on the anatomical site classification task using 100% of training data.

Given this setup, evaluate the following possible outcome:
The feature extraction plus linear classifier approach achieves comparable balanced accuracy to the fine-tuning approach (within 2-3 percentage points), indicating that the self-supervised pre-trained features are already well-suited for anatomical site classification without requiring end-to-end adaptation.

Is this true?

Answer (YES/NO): YES